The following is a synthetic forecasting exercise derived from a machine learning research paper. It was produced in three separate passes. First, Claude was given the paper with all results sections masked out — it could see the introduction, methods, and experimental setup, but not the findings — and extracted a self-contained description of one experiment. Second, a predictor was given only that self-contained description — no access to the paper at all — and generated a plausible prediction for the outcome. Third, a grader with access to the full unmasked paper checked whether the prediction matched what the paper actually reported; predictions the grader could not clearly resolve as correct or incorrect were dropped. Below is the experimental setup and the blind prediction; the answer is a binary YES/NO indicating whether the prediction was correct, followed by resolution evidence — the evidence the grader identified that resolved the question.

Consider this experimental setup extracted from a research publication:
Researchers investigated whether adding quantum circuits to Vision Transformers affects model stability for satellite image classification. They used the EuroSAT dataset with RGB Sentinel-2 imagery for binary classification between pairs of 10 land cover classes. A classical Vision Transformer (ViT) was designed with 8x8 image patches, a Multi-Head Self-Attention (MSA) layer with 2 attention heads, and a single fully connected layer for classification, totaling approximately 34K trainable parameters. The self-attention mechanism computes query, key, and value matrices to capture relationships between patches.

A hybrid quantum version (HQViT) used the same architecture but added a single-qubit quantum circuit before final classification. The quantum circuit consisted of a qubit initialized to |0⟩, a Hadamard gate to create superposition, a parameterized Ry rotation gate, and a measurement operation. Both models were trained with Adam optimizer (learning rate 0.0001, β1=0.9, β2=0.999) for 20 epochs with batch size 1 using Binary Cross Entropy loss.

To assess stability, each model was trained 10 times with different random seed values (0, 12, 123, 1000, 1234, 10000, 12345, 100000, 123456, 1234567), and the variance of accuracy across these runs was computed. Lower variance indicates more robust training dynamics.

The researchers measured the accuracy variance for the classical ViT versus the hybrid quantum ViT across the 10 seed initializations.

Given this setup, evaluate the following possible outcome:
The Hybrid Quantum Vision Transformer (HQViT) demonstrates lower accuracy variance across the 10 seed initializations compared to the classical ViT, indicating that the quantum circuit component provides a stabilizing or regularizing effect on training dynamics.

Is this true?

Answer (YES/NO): NO